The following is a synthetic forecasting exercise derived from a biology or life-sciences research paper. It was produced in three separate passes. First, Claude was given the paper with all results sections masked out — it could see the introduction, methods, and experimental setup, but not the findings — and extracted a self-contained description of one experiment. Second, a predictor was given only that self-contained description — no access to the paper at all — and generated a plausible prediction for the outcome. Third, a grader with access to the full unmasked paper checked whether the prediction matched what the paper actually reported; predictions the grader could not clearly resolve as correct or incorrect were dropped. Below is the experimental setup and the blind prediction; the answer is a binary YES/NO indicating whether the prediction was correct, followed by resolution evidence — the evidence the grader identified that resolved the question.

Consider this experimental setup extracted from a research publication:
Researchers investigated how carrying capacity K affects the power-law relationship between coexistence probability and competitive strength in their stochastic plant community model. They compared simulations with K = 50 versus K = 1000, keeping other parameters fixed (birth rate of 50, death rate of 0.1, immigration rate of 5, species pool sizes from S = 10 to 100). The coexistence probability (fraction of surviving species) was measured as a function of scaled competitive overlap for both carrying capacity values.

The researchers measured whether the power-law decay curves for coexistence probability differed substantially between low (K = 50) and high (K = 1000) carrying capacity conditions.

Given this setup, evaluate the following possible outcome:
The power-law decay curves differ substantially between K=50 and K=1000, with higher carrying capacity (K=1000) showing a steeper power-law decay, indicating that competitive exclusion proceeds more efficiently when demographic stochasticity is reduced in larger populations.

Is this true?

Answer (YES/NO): NO